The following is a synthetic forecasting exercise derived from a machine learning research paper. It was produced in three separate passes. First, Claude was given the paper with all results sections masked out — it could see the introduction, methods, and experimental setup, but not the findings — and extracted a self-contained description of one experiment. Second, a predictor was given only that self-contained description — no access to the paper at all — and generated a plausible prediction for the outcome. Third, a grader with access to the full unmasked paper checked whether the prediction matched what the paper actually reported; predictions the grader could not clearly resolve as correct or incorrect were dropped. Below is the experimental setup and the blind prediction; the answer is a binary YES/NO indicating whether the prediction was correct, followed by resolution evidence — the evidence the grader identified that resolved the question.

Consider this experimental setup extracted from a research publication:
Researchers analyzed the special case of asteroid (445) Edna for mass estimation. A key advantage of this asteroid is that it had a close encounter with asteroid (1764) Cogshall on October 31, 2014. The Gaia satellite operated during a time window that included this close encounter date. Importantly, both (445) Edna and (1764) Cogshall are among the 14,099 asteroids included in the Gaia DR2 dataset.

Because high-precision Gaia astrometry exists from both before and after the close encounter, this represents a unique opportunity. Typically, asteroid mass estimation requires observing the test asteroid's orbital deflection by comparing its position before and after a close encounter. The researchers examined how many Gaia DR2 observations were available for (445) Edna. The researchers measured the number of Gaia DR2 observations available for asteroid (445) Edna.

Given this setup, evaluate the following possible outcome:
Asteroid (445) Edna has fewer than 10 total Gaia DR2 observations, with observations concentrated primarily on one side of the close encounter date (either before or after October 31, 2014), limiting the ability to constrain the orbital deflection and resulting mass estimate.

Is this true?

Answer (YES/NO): NO